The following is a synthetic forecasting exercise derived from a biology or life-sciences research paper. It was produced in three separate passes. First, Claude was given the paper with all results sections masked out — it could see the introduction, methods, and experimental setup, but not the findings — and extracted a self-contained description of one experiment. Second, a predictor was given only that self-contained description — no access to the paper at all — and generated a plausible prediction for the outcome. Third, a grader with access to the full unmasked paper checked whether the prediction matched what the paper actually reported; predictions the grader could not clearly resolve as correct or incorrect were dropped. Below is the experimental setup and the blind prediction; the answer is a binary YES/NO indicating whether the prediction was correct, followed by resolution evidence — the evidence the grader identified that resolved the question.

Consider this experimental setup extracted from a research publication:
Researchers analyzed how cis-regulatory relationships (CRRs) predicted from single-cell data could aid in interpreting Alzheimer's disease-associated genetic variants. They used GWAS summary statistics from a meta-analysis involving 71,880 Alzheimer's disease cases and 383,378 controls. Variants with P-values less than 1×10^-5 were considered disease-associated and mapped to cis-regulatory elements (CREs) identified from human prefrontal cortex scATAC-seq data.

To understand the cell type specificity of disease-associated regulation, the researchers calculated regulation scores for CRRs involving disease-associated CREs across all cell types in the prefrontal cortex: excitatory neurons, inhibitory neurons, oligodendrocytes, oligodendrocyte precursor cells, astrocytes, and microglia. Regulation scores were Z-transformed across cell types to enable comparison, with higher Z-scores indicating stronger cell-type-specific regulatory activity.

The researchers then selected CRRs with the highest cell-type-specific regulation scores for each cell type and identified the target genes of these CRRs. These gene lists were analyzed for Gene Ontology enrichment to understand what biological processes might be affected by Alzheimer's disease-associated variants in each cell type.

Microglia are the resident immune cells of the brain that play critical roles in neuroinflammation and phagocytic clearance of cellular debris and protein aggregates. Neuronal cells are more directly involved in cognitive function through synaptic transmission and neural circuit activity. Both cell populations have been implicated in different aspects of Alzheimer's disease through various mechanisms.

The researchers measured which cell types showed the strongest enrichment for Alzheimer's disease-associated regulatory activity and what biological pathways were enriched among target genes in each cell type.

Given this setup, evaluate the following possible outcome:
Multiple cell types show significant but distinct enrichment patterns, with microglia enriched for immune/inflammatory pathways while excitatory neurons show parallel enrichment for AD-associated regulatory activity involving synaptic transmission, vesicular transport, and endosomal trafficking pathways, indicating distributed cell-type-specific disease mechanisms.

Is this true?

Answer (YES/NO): NO